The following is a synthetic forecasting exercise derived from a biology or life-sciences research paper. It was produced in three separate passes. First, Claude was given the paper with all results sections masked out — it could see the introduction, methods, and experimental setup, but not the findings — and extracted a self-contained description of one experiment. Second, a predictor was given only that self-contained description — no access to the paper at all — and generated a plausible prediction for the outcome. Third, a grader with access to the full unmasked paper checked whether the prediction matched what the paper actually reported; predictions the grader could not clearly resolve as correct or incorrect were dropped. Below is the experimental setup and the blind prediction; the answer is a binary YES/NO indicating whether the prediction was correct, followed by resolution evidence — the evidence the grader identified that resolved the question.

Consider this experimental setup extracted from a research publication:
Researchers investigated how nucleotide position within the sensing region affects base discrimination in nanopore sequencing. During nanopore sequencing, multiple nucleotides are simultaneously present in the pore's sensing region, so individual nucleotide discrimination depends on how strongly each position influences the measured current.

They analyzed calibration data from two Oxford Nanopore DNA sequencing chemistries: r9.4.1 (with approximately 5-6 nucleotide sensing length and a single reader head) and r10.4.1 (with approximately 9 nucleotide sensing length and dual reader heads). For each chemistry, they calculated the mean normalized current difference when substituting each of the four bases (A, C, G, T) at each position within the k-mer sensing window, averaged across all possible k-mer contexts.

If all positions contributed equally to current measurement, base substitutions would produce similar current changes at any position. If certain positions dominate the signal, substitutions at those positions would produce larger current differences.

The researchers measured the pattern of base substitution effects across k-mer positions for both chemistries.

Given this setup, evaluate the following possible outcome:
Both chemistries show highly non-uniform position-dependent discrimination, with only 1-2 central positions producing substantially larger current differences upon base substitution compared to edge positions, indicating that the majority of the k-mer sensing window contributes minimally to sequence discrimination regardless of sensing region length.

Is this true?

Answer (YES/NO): NO